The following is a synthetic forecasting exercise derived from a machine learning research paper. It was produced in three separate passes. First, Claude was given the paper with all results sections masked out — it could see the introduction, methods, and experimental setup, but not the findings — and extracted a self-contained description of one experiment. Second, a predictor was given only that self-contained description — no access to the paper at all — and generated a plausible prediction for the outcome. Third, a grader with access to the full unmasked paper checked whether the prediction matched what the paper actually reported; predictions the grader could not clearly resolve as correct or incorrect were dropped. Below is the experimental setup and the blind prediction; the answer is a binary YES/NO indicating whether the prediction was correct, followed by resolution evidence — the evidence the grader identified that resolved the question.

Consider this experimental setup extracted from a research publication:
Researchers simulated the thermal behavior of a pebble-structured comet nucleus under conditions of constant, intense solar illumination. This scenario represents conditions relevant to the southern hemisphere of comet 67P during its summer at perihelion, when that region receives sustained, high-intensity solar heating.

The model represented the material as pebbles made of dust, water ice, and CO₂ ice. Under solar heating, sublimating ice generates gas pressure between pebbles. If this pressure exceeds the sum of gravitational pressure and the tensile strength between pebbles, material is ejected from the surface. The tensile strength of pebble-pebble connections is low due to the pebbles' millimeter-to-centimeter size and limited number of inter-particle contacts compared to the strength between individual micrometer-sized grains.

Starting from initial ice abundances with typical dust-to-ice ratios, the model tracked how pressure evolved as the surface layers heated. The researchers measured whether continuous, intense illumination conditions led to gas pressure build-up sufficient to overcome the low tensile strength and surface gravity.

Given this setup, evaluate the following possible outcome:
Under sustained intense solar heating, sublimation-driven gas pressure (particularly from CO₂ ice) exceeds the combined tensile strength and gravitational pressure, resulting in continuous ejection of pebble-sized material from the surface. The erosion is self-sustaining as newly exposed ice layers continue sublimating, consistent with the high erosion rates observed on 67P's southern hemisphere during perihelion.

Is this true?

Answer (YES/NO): YES